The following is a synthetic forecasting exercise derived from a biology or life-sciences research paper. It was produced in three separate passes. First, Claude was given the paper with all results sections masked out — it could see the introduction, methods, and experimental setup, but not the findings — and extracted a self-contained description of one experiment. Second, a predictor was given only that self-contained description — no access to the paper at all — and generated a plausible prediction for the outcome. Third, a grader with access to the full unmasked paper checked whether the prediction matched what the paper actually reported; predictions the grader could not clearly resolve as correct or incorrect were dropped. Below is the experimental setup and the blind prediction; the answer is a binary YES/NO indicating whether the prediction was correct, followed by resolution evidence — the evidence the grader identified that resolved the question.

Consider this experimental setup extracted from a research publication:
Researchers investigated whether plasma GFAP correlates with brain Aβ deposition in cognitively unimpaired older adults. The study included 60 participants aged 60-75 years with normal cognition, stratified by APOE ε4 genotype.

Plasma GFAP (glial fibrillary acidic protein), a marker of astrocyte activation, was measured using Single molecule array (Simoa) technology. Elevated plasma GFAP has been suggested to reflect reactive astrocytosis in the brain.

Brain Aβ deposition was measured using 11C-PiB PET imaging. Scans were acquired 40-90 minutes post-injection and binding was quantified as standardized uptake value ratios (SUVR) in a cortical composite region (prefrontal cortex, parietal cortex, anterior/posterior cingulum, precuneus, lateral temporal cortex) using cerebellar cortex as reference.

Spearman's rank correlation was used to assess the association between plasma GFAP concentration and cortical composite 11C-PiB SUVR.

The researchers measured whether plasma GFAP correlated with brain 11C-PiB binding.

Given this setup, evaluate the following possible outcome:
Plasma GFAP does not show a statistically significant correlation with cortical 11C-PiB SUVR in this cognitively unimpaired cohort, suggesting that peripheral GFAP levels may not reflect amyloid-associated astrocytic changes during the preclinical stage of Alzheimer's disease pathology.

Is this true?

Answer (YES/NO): NO